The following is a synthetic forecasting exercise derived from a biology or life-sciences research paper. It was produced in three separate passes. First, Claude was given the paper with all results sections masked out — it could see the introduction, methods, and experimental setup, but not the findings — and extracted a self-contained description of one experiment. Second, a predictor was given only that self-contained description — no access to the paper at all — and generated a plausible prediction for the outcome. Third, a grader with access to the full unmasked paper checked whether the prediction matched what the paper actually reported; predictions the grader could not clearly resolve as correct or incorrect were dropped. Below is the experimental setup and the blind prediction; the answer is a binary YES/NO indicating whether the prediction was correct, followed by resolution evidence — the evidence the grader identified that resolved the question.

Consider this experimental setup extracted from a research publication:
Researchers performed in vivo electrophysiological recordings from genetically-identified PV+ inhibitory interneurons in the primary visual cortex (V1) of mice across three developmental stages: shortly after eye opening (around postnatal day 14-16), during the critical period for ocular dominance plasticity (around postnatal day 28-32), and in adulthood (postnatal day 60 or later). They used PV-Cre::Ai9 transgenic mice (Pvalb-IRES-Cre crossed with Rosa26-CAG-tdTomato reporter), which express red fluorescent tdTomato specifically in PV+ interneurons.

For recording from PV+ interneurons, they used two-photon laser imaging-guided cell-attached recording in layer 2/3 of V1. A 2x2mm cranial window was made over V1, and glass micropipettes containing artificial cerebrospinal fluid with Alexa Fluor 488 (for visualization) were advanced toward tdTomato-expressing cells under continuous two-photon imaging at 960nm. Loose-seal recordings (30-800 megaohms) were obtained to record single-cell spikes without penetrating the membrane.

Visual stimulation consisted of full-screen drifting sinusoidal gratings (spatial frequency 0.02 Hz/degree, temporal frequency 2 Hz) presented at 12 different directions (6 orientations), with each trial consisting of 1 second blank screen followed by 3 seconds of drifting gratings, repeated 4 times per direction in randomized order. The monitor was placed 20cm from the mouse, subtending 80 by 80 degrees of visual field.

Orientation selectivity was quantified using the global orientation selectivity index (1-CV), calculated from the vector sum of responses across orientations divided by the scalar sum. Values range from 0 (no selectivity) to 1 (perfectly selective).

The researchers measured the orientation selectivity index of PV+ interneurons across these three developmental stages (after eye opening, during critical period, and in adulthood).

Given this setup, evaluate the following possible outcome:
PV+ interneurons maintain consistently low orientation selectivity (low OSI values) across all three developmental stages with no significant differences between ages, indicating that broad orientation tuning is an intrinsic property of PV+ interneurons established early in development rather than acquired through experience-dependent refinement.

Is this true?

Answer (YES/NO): NO